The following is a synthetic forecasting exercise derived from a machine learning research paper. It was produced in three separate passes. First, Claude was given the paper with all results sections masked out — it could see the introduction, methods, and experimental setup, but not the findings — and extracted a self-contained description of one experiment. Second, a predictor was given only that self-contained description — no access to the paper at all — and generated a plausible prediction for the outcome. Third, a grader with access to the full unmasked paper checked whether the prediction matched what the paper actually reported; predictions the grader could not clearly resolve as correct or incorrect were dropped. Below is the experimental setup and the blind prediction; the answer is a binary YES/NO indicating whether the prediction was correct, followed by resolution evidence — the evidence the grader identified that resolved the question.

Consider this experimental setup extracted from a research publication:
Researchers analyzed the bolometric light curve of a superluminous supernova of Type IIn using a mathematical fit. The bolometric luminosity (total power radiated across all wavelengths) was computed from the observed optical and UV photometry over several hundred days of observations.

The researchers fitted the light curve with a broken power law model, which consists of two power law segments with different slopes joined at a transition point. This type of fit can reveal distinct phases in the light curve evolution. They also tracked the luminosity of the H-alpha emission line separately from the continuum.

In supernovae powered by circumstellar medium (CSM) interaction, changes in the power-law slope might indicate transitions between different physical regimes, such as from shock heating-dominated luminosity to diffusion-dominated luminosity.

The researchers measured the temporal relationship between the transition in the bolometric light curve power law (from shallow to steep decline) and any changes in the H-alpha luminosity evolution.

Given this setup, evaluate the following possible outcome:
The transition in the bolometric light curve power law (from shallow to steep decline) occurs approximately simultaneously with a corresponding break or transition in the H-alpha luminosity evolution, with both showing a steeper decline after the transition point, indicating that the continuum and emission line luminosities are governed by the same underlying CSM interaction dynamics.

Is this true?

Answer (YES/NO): NO